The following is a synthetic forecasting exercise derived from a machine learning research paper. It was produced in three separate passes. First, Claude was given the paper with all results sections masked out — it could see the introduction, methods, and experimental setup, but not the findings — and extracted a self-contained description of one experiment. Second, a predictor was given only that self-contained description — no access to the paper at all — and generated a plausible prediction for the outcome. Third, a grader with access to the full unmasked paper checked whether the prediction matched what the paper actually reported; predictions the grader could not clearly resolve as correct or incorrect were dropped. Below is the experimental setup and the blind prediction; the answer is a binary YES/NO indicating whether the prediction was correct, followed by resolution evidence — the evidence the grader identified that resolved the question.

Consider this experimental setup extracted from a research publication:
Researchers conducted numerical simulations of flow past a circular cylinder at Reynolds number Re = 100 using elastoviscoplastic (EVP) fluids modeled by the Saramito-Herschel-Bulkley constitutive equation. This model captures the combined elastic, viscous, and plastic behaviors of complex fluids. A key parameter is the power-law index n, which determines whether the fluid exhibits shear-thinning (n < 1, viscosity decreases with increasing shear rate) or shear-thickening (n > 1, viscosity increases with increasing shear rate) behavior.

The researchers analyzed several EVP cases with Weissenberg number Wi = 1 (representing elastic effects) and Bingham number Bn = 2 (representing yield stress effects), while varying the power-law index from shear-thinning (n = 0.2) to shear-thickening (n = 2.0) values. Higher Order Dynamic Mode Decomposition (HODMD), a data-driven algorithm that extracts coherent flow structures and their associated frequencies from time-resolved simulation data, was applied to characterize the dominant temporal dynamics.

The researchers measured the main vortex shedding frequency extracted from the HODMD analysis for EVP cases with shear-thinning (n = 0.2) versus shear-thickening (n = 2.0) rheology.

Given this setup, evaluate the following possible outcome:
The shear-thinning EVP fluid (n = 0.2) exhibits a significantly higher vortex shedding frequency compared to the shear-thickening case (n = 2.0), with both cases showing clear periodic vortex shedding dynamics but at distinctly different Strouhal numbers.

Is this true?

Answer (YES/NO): NO